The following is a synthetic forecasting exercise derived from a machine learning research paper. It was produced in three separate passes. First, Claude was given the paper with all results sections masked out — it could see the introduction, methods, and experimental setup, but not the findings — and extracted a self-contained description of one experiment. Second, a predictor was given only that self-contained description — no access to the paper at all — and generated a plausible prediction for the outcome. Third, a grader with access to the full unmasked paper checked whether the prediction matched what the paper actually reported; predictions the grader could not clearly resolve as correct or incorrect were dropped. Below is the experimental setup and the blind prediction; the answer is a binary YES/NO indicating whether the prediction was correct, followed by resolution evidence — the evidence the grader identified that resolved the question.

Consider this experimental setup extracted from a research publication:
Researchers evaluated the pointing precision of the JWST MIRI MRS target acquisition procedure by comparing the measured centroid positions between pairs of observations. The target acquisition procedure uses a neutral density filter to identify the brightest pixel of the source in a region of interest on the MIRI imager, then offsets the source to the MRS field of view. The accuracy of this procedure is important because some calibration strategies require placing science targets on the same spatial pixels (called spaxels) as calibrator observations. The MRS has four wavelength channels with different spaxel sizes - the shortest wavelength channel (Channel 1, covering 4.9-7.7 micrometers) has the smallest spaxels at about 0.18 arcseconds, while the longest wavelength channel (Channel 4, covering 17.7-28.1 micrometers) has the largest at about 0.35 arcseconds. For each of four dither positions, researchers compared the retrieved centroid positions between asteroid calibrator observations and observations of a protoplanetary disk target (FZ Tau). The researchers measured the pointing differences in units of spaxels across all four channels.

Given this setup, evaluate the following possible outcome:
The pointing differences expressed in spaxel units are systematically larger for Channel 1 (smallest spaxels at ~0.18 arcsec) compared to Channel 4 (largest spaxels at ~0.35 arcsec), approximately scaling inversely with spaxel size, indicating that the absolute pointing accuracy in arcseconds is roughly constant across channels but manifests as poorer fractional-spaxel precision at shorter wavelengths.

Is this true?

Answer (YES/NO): YES